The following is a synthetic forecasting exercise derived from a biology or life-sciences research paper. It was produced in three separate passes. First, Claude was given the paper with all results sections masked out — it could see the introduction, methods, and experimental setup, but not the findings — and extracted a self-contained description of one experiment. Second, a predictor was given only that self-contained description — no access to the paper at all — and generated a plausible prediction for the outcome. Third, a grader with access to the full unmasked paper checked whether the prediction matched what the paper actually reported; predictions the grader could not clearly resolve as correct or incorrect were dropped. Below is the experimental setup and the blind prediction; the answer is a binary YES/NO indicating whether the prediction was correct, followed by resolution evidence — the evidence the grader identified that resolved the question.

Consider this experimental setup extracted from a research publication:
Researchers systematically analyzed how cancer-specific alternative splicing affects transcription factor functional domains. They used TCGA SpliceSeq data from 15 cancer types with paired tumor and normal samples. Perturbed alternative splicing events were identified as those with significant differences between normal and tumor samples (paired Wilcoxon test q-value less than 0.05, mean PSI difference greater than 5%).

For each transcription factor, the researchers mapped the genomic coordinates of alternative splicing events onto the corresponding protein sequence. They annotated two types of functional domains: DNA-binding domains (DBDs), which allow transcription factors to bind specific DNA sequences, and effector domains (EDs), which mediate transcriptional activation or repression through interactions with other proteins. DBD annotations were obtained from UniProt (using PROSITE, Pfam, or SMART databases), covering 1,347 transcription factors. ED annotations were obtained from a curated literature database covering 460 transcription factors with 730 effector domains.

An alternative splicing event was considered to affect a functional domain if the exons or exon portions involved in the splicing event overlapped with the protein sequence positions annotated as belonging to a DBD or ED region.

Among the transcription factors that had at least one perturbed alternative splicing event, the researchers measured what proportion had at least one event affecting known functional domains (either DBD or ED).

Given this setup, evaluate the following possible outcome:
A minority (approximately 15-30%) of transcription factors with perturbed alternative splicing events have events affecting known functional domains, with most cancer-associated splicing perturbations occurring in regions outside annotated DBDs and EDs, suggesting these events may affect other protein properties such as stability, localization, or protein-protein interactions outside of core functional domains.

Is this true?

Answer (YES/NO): YES